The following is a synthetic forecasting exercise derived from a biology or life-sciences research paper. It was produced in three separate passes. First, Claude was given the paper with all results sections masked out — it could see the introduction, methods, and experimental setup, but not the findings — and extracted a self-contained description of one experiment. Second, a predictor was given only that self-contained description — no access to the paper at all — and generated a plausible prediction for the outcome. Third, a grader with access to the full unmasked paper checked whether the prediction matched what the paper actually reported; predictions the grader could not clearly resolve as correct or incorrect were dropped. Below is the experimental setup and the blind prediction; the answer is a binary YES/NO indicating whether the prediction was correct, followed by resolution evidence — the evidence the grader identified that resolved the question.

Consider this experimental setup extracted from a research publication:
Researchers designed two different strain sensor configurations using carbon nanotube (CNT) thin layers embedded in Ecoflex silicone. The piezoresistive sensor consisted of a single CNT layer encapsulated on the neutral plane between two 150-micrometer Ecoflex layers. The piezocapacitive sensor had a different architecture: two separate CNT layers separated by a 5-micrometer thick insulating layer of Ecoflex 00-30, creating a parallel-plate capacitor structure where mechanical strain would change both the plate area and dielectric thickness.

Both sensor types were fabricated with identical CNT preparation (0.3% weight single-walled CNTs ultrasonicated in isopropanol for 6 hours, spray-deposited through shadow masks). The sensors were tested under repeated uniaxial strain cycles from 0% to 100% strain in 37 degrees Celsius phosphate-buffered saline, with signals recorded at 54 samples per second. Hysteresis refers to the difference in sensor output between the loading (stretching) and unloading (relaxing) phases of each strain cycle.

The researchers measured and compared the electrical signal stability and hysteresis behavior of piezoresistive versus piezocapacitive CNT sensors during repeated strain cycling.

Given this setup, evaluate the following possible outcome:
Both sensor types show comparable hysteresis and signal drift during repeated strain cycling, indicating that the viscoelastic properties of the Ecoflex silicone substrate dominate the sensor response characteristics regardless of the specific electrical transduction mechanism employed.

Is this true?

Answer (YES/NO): NO